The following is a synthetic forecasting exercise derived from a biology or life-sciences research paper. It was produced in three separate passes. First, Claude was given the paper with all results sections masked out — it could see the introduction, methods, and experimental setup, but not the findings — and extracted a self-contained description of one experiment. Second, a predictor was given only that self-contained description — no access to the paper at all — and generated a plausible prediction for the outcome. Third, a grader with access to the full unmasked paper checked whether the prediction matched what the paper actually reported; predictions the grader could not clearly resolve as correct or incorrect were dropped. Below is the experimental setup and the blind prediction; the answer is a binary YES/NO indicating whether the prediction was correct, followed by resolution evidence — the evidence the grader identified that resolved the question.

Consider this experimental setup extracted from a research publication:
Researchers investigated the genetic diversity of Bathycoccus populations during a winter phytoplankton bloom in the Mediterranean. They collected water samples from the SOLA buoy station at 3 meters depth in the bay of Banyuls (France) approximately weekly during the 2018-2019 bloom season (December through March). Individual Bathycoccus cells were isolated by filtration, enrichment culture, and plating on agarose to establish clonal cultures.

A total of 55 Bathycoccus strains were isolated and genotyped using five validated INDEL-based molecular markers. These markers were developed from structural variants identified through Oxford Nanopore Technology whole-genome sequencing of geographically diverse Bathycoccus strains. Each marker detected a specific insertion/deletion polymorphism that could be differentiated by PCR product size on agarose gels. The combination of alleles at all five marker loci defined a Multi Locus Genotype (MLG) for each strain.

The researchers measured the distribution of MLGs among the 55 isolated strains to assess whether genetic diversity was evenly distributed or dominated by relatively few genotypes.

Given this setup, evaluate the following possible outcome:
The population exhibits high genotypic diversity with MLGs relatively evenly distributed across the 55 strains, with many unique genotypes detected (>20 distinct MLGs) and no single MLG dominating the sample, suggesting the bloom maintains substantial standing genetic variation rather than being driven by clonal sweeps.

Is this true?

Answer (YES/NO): NO